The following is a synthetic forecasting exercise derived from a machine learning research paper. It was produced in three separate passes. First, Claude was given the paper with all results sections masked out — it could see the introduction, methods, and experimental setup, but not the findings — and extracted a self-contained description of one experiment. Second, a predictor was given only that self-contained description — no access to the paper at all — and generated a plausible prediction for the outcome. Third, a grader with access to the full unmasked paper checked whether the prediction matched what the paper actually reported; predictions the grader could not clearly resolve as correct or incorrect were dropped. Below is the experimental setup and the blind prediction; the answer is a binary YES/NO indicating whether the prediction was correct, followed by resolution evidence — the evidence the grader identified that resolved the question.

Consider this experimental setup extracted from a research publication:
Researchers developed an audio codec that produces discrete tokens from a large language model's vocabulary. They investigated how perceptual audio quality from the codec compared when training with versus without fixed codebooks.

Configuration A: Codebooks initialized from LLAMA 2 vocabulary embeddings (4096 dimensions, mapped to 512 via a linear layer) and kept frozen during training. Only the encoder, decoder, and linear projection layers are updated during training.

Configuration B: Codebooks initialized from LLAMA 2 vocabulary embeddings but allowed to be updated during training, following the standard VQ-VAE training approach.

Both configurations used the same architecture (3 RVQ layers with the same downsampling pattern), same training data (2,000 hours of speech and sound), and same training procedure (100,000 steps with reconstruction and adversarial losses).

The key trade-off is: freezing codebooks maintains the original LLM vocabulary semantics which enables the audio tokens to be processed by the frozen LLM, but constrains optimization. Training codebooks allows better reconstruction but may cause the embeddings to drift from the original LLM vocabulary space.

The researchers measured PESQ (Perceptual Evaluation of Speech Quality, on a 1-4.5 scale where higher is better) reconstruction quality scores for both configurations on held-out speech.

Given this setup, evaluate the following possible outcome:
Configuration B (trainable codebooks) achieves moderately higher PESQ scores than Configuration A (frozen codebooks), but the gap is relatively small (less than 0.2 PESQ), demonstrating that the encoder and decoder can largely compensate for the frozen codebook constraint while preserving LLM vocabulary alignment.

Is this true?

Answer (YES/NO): NO